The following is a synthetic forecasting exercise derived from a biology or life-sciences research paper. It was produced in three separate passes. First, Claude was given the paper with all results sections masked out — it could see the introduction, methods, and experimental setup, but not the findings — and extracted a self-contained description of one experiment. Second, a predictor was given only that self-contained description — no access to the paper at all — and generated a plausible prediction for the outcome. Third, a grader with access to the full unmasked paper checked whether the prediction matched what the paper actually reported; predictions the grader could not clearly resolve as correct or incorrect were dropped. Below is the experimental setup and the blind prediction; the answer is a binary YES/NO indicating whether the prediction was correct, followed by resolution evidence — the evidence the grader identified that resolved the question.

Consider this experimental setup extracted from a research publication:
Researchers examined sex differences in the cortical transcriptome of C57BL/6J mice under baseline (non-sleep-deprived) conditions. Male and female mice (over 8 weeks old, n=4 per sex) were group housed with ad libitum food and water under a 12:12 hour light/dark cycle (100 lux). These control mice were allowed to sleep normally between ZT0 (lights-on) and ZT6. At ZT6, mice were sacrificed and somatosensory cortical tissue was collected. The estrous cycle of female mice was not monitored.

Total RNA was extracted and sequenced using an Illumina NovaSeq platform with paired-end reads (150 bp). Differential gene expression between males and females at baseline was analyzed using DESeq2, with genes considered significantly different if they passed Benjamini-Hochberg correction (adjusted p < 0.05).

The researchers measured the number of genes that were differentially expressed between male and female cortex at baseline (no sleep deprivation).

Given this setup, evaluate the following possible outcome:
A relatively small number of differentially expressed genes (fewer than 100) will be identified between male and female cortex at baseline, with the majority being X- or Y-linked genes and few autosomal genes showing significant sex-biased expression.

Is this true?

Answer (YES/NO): YES